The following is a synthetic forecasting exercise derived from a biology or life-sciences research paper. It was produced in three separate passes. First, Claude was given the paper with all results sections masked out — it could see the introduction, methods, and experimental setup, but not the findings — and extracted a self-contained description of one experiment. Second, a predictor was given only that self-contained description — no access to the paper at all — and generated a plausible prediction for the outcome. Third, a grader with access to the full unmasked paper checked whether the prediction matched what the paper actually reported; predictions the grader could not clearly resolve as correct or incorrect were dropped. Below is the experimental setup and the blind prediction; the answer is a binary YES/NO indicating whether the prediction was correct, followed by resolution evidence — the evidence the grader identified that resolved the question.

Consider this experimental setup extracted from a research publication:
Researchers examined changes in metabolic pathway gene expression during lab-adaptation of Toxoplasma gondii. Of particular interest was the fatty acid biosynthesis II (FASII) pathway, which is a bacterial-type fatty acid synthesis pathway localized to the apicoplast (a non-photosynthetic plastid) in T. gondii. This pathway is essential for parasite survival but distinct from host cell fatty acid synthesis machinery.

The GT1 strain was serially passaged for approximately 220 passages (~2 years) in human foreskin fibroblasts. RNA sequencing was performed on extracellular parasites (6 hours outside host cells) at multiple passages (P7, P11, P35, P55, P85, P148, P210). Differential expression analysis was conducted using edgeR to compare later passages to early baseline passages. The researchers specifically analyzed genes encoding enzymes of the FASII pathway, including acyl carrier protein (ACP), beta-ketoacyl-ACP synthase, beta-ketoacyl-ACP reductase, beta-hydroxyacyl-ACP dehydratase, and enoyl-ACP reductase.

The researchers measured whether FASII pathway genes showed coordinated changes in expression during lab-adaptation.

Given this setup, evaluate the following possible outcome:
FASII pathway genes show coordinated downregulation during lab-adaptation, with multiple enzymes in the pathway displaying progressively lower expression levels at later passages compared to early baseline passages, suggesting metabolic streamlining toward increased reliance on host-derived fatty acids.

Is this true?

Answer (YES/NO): NO